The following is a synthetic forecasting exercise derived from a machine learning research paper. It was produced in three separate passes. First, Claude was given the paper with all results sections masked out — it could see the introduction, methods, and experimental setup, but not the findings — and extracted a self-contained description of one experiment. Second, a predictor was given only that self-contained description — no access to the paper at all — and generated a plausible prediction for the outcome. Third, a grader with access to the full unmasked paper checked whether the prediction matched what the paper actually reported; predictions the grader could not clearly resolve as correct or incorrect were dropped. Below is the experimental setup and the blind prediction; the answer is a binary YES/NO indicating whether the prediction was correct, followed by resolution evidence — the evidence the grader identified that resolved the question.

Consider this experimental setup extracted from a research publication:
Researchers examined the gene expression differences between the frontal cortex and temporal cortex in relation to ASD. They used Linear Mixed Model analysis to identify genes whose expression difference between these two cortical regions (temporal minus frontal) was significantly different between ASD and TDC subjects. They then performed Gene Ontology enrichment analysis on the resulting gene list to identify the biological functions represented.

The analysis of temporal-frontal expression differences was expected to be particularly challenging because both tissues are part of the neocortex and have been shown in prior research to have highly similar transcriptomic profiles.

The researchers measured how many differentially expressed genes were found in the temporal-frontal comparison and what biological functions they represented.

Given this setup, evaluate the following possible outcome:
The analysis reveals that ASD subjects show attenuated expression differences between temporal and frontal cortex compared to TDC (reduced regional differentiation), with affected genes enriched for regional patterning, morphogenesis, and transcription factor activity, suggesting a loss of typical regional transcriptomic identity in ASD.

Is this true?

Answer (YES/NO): NO